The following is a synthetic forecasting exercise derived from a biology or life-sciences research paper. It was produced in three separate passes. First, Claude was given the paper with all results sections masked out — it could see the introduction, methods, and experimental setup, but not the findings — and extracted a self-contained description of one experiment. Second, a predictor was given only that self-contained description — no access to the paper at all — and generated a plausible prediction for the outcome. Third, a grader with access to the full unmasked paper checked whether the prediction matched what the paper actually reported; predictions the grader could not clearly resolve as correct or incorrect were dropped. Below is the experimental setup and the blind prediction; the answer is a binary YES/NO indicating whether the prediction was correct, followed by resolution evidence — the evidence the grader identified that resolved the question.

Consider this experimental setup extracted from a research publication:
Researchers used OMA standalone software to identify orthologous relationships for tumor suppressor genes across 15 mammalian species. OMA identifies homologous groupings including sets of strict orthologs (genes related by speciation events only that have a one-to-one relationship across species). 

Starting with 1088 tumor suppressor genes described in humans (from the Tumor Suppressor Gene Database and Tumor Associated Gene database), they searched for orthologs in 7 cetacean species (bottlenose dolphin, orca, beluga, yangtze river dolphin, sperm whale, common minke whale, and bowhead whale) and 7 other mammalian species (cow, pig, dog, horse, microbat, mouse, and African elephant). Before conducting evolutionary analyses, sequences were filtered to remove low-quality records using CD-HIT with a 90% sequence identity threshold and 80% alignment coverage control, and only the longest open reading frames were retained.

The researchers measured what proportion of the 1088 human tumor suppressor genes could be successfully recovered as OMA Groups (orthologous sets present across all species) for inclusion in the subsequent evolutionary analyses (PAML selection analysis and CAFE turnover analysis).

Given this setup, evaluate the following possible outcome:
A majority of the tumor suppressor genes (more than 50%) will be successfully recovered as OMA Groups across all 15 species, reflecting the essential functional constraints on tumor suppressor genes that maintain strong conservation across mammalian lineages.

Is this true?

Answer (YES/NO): NO